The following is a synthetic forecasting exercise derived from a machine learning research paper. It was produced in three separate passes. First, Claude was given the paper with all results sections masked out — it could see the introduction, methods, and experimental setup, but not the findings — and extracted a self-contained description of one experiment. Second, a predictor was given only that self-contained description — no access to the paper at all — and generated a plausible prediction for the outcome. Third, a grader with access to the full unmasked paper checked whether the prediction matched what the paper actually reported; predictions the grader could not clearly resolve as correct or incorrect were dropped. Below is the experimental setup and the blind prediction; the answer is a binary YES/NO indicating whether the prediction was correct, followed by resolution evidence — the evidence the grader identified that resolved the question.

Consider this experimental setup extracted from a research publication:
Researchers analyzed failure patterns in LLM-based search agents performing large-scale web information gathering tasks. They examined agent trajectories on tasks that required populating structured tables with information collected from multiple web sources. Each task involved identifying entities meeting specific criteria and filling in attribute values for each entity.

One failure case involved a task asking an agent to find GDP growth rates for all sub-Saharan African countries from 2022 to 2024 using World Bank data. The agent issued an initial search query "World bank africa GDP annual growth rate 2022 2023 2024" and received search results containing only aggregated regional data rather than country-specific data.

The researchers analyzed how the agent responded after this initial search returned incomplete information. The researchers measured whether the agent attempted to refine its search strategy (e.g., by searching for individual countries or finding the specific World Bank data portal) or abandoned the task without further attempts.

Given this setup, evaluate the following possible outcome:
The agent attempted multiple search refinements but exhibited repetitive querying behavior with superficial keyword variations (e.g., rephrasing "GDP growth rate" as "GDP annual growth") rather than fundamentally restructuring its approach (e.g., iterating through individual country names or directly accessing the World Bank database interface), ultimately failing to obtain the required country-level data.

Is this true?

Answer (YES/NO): NO